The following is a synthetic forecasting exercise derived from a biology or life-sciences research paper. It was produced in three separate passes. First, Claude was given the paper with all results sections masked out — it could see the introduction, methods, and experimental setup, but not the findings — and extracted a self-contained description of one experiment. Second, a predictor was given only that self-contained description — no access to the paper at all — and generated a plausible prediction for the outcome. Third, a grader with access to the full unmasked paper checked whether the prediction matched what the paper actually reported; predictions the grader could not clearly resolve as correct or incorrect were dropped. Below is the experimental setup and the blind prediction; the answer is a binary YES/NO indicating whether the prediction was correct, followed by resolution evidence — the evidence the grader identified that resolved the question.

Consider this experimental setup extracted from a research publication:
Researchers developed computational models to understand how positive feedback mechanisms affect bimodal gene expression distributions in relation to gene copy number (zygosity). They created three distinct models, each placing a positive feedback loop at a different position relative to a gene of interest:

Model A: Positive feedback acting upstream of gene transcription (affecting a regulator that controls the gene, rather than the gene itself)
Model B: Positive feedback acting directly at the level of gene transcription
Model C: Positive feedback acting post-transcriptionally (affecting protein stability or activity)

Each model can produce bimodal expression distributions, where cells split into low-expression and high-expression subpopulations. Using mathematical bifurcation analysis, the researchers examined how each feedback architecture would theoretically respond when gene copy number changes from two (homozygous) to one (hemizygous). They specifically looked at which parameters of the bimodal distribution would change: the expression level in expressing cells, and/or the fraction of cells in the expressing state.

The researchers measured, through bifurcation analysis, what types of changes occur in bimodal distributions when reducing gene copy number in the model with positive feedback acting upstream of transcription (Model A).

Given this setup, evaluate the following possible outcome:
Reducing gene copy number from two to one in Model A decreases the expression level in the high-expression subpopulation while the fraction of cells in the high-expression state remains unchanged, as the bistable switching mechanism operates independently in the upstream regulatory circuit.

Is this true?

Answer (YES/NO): YES